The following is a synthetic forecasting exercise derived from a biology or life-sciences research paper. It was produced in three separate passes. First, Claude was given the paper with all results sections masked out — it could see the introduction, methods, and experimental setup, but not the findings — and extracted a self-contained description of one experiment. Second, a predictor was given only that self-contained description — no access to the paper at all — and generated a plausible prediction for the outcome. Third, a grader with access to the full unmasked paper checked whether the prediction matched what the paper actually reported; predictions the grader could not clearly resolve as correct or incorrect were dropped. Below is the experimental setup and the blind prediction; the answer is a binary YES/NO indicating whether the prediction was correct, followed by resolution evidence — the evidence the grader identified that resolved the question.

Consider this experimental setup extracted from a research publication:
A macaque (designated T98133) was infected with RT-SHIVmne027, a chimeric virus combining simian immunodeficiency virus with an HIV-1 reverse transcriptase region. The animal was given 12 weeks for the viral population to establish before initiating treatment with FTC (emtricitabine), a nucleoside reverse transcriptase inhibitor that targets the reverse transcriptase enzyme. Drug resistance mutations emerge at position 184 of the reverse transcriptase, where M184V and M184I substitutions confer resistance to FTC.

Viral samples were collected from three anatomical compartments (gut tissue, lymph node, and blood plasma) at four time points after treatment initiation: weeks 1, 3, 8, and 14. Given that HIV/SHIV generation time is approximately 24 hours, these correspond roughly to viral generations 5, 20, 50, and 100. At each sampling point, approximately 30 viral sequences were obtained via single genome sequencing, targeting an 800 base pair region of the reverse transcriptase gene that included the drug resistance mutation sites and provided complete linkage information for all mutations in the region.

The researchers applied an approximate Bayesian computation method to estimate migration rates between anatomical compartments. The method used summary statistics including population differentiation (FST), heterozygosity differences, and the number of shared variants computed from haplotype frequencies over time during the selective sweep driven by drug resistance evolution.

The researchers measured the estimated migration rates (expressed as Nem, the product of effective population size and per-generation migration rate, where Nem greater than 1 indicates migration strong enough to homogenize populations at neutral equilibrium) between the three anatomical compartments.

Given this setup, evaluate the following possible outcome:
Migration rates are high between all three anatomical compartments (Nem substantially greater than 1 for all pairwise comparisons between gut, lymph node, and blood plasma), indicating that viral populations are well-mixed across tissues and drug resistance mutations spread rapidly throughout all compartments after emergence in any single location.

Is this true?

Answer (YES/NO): NO